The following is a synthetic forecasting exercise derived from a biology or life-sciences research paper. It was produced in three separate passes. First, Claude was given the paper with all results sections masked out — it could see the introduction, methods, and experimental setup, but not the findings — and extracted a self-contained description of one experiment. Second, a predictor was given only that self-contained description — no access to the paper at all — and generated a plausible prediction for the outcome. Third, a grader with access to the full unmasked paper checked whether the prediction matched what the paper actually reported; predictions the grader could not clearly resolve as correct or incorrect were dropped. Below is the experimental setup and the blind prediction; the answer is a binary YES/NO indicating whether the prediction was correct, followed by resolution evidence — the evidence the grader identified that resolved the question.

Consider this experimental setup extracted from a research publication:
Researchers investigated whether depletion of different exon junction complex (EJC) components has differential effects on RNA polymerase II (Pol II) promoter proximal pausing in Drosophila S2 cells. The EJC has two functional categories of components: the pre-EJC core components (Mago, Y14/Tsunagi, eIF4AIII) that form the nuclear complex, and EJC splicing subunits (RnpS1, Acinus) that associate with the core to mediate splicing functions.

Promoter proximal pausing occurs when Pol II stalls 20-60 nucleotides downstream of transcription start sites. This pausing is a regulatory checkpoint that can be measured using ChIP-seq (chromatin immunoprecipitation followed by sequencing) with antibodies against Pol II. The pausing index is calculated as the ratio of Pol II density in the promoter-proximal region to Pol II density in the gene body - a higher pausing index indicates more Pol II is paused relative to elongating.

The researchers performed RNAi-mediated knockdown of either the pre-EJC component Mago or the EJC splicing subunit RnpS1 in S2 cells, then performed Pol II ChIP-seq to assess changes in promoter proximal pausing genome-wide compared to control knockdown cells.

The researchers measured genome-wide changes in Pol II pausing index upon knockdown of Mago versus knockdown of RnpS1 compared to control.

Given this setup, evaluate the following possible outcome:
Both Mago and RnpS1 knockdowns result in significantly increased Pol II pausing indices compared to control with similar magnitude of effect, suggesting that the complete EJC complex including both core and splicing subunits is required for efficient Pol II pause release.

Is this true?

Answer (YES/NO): NO